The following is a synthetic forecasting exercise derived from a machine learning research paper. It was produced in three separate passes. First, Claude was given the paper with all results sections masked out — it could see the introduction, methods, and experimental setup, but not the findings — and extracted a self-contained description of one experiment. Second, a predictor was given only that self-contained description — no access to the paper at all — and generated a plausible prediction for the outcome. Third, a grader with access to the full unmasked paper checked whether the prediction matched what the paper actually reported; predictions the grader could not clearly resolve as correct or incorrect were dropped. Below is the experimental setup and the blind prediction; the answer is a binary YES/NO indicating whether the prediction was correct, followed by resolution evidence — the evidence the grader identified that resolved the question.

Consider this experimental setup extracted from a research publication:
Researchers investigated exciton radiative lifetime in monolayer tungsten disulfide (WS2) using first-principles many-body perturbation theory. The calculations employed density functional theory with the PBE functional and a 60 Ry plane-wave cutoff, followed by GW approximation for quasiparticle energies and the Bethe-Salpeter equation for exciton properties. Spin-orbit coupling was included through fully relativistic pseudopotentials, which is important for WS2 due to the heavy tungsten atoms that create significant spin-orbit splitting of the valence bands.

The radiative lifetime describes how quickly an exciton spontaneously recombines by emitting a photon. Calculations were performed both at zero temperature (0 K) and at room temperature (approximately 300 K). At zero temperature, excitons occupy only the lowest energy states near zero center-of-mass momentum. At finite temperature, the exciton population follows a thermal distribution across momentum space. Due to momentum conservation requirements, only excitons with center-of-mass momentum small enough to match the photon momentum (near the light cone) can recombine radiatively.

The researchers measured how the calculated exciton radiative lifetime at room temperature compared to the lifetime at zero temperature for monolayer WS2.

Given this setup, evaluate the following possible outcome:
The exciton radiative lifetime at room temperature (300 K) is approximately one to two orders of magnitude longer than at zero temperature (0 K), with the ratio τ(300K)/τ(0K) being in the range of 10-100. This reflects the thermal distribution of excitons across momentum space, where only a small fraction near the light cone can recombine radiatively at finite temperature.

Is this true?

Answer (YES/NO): NO